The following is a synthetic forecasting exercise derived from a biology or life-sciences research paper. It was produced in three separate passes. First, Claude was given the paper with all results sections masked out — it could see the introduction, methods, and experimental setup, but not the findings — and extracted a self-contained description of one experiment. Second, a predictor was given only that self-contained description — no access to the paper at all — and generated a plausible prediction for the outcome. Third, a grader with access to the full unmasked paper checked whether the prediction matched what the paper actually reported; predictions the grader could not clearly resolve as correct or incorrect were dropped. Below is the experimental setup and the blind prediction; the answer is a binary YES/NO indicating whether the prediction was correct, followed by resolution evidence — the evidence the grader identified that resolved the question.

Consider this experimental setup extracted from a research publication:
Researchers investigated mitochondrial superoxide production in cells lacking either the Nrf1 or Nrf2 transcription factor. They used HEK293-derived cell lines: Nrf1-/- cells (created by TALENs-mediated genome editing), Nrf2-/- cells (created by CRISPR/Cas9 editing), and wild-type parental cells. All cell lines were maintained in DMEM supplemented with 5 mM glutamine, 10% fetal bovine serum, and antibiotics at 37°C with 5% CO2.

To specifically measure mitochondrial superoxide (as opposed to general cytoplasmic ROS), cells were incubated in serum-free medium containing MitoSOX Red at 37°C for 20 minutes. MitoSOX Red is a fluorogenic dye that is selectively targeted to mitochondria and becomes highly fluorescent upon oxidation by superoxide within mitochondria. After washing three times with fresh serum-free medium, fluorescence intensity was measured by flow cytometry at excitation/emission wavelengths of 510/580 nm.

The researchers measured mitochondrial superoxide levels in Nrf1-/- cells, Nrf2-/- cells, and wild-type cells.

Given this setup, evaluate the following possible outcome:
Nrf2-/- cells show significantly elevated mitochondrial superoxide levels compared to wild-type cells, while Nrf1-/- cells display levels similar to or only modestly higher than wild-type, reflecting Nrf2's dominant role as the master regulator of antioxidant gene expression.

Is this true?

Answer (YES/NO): NO